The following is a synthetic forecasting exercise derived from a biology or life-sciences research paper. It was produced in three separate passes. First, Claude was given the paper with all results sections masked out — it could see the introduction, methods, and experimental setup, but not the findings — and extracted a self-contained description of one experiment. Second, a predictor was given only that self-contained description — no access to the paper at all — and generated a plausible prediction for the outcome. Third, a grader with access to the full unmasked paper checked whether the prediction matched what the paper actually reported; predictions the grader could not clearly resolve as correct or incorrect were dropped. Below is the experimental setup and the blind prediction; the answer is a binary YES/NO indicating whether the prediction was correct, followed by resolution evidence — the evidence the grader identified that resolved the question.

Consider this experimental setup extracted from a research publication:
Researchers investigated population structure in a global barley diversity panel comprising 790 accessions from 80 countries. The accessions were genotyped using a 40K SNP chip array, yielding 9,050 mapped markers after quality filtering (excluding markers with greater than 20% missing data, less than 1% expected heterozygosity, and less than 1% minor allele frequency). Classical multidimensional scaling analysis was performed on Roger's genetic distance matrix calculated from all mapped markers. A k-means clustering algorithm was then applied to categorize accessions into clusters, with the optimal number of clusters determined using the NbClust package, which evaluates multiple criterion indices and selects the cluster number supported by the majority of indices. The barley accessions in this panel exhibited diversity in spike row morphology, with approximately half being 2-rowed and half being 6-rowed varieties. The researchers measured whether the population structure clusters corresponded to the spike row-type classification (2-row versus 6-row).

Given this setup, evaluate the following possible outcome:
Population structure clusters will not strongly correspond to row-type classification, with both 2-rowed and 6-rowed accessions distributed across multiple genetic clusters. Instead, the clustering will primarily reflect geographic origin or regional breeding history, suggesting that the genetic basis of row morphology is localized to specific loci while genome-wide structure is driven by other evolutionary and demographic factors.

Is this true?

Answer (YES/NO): NO